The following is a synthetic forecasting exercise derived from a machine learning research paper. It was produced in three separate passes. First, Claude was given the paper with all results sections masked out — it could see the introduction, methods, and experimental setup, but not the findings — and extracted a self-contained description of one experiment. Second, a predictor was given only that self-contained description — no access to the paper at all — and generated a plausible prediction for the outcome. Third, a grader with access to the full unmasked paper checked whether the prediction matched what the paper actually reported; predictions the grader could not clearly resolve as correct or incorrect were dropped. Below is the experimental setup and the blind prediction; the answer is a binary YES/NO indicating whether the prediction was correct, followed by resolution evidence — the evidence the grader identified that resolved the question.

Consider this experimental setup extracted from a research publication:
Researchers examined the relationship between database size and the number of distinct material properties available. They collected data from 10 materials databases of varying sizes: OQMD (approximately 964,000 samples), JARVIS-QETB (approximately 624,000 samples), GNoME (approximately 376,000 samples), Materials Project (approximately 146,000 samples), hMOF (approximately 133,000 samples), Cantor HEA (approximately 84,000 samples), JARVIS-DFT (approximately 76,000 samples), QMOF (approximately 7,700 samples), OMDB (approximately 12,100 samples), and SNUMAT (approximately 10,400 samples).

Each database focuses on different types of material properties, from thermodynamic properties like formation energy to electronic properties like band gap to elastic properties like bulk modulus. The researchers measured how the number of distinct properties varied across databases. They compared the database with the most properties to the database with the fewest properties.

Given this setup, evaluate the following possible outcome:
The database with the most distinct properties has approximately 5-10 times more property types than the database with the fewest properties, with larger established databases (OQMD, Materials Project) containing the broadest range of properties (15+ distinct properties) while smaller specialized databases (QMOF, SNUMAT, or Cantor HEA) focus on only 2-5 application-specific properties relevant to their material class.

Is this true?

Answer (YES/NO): NO